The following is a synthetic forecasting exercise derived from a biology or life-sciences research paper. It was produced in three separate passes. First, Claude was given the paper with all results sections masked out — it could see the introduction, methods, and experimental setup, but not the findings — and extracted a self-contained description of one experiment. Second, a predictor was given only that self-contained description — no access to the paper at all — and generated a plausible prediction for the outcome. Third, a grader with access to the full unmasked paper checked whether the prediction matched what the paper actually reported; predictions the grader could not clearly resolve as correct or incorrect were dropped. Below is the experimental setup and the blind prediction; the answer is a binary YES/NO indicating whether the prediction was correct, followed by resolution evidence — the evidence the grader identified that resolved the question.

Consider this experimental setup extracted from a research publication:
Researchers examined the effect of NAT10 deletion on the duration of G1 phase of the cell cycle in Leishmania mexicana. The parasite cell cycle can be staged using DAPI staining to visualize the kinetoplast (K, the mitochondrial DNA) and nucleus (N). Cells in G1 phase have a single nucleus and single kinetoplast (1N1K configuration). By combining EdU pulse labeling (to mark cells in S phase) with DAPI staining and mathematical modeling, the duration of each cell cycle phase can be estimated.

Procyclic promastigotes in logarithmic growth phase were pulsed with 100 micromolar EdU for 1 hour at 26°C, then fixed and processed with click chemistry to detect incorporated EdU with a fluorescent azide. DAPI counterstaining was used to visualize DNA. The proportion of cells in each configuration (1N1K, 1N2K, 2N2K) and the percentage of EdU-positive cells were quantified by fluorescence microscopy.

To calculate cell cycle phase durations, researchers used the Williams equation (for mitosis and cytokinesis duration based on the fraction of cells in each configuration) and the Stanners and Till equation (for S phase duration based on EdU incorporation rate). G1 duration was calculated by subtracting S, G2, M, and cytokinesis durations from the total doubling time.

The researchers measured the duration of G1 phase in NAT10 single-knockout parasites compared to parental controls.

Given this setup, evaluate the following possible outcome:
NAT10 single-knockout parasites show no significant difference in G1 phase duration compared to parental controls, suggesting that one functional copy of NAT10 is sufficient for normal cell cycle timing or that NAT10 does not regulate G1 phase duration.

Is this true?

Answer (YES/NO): NO